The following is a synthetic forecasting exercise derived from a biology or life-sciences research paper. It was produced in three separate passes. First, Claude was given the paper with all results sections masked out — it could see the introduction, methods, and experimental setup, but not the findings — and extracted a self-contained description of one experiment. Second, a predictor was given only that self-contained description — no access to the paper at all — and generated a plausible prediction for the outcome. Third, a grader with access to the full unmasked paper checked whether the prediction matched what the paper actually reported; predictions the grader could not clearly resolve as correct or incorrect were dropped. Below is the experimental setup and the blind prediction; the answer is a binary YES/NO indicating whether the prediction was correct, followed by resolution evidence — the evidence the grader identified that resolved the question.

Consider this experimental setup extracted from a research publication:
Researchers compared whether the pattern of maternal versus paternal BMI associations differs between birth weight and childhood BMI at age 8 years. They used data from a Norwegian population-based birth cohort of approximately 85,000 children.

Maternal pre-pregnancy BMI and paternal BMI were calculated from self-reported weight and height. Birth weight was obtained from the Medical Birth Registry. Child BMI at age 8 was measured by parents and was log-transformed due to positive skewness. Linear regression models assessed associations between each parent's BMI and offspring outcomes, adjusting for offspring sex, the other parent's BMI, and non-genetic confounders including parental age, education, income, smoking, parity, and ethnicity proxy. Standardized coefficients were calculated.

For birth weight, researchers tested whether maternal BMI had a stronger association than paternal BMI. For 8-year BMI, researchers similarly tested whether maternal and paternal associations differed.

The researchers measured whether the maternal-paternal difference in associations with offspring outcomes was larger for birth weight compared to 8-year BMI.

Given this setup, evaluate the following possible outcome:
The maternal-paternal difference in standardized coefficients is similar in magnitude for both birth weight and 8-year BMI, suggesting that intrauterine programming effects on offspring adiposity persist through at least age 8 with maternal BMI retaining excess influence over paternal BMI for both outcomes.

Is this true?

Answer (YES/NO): NO